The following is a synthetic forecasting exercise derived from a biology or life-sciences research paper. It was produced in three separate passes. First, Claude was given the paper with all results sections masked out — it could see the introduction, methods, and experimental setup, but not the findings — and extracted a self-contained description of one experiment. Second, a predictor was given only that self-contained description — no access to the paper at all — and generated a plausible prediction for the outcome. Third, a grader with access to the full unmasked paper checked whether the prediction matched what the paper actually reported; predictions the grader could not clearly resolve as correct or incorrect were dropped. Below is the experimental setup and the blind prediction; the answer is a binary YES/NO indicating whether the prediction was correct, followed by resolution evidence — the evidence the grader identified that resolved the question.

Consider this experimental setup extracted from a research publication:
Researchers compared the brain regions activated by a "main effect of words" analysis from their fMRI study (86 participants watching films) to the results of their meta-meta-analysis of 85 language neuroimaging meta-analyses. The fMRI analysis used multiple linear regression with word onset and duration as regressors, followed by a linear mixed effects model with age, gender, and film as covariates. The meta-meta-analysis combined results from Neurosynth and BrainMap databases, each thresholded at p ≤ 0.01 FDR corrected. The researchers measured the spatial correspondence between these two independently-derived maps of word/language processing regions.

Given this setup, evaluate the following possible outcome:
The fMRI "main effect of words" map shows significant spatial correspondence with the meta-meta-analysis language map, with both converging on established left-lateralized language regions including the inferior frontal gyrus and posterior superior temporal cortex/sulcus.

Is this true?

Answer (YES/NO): NO